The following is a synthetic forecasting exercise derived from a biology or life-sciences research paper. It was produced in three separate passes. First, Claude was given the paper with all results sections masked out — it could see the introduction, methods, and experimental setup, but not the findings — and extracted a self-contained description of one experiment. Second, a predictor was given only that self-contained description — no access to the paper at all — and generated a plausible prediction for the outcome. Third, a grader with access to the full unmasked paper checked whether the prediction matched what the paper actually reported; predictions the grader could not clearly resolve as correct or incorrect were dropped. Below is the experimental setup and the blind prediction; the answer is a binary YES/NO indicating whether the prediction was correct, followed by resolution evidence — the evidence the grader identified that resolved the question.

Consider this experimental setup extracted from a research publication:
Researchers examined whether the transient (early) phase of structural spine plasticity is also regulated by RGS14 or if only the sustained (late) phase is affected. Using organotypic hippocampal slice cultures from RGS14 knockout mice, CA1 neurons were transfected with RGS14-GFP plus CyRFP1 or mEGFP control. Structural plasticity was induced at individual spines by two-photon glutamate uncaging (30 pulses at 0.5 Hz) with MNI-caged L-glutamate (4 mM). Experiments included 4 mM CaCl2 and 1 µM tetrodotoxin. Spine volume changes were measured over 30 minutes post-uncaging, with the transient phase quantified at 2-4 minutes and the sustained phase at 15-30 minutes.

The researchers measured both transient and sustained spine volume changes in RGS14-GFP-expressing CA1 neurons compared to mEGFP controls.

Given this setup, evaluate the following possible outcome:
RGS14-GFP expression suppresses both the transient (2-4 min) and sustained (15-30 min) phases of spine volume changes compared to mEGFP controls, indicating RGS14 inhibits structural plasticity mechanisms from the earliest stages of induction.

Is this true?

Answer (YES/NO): YES